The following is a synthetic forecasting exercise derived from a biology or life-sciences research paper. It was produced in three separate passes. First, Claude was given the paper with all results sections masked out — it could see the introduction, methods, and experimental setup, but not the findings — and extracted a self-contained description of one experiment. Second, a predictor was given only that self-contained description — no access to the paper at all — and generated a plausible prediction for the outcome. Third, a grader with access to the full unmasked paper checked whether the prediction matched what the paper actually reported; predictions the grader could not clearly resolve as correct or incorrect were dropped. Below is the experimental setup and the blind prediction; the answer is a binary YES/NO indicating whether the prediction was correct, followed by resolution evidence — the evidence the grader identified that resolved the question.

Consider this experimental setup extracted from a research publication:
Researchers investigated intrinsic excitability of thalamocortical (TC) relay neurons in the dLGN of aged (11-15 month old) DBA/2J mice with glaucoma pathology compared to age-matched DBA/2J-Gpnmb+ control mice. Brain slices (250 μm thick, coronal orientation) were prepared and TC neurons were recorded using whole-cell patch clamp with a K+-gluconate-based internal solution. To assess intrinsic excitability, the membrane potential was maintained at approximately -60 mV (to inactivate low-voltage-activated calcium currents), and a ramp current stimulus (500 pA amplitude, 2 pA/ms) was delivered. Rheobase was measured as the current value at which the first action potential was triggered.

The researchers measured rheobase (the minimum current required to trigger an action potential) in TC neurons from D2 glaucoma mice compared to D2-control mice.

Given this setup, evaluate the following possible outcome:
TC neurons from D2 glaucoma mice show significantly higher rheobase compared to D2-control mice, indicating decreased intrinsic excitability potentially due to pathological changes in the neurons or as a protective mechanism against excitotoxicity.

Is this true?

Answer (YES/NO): NO